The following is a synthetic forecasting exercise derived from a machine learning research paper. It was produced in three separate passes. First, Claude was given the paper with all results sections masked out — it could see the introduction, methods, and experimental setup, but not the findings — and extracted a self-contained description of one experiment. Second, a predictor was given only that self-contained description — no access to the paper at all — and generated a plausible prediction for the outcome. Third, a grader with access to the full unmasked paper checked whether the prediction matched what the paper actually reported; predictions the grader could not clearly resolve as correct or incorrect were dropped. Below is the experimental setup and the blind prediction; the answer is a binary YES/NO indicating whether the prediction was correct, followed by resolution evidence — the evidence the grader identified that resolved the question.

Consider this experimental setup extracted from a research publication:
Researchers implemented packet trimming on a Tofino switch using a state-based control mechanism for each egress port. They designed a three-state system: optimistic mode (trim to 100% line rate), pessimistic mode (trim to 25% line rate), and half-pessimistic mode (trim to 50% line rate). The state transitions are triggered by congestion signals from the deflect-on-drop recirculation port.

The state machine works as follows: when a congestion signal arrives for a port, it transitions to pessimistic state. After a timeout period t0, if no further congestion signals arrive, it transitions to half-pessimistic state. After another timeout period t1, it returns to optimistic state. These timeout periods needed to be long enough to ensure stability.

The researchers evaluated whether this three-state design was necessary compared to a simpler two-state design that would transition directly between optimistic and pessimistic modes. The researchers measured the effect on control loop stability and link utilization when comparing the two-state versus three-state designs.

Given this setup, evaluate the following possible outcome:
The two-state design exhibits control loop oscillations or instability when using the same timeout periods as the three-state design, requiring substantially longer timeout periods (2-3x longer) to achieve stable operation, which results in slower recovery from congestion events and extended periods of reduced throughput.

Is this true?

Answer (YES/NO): YES